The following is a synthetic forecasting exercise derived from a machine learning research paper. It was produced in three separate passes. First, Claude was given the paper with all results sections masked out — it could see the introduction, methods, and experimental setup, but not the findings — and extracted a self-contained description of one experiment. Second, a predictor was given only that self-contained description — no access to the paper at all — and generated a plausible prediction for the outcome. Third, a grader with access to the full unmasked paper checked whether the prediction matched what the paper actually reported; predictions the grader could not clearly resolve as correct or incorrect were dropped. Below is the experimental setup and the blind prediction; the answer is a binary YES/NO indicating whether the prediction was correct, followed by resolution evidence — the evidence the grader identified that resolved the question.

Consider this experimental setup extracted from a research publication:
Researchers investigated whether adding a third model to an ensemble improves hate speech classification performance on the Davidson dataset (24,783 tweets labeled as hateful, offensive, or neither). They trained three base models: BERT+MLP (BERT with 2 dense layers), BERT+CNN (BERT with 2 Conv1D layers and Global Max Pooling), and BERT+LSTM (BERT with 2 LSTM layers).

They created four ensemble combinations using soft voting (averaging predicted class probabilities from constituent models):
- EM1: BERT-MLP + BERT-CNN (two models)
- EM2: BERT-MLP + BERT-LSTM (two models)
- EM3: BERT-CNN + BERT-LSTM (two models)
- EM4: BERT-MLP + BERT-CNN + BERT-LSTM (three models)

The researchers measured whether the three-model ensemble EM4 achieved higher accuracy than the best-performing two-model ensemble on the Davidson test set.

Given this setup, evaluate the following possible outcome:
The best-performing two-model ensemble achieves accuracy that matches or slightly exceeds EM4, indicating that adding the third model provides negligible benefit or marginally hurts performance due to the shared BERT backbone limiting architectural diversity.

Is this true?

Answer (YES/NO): YES